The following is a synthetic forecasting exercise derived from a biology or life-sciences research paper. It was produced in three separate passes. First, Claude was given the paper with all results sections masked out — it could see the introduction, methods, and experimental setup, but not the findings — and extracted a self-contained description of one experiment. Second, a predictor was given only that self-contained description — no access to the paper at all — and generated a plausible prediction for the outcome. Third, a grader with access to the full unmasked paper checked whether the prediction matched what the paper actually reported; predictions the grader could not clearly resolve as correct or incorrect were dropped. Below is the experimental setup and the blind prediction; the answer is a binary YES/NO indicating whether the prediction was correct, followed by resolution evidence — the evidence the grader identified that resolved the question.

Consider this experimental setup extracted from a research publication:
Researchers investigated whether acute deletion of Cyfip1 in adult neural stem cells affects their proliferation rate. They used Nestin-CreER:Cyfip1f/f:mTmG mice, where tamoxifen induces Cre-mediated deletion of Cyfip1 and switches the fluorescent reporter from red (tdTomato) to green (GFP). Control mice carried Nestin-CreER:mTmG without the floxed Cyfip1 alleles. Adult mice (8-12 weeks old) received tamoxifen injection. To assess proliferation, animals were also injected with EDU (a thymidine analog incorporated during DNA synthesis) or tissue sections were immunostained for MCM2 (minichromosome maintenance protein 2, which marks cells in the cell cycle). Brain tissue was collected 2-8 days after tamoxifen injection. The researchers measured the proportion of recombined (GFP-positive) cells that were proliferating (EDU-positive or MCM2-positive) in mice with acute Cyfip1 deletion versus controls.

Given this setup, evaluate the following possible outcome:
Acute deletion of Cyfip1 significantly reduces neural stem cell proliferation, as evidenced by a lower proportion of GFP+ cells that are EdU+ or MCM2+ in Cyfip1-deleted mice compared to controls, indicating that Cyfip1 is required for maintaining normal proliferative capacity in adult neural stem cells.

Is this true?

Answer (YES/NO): NO